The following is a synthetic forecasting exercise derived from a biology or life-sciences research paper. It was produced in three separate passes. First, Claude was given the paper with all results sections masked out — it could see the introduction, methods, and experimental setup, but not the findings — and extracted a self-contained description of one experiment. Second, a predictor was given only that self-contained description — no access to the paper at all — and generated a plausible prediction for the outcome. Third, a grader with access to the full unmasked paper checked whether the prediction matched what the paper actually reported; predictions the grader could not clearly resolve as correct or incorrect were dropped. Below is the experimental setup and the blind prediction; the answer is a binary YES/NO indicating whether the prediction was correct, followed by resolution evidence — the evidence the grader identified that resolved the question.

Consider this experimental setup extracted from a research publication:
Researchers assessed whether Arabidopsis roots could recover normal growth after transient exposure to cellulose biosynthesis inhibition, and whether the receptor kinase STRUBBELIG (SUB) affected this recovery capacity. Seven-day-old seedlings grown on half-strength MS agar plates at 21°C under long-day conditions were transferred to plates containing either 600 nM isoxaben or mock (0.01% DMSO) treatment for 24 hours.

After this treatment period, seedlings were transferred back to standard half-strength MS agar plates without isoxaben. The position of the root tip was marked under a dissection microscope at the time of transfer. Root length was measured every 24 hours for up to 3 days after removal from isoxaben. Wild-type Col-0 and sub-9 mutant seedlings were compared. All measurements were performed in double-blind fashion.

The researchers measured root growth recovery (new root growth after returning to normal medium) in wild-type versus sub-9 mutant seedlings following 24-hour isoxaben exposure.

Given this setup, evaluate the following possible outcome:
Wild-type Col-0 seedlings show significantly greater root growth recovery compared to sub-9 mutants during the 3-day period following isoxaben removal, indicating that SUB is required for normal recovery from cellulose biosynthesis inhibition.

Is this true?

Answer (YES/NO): YES